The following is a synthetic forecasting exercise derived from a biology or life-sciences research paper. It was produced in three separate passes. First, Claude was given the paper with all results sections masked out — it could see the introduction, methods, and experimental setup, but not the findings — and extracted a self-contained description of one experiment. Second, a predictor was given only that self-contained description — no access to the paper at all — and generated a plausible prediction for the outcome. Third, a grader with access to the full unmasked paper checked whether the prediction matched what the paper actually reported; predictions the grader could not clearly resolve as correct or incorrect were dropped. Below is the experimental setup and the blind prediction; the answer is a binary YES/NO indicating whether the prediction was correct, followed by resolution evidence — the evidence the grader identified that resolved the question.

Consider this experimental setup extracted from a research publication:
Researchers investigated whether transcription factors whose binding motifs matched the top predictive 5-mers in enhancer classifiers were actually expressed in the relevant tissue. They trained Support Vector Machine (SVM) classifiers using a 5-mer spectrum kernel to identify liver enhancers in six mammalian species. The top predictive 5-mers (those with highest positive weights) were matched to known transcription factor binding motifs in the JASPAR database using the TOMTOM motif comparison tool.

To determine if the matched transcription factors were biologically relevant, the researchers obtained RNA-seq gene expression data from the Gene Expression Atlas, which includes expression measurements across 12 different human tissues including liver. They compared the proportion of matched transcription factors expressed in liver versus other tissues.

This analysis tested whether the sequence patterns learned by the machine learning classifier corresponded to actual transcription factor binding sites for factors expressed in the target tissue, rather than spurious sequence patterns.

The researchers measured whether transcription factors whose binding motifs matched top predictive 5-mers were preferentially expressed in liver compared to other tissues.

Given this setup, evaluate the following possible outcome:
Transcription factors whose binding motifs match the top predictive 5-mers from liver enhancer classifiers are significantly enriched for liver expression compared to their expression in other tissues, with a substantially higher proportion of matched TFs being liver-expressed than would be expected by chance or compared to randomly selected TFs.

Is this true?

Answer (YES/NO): YES